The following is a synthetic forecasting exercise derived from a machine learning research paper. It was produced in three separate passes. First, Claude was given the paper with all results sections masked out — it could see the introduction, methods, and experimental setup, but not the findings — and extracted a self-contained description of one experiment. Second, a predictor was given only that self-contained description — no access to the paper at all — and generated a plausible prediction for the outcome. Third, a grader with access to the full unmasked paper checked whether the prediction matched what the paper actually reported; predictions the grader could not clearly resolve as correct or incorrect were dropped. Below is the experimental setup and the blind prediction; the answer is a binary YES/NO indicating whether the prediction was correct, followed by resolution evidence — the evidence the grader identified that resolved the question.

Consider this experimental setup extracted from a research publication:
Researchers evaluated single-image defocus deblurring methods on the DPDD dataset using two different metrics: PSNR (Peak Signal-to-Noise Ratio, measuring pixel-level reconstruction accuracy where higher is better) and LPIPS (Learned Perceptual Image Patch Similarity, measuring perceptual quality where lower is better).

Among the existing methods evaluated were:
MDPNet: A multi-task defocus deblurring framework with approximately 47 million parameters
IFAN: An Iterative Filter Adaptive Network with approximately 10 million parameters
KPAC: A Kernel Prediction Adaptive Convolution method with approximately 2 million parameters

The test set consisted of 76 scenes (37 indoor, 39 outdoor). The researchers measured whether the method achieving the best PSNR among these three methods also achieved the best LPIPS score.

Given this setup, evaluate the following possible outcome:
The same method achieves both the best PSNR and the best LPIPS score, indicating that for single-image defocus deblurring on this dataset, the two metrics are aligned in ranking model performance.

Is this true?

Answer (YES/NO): NO